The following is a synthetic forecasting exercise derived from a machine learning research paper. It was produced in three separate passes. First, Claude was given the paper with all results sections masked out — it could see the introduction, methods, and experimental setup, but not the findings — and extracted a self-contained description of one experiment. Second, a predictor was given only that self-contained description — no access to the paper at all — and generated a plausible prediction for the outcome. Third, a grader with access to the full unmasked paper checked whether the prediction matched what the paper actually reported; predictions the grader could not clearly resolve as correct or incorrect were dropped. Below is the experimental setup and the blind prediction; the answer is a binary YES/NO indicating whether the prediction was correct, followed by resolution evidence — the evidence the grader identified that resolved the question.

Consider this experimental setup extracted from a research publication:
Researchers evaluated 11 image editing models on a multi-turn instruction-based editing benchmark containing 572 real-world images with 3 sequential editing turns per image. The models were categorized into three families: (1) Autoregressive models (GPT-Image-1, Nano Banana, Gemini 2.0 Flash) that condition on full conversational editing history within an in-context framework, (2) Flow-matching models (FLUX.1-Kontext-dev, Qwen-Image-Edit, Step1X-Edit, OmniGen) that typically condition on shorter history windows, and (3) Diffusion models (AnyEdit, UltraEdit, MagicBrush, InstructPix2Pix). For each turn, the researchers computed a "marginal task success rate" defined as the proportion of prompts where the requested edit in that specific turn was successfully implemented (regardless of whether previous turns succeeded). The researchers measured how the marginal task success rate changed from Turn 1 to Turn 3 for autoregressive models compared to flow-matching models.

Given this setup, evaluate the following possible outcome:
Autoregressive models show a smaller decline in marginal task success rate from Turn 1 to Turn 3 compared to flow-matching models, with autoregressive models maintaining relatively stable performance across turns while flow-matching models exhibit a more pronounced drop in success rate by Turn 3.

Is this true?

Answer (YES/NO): YES